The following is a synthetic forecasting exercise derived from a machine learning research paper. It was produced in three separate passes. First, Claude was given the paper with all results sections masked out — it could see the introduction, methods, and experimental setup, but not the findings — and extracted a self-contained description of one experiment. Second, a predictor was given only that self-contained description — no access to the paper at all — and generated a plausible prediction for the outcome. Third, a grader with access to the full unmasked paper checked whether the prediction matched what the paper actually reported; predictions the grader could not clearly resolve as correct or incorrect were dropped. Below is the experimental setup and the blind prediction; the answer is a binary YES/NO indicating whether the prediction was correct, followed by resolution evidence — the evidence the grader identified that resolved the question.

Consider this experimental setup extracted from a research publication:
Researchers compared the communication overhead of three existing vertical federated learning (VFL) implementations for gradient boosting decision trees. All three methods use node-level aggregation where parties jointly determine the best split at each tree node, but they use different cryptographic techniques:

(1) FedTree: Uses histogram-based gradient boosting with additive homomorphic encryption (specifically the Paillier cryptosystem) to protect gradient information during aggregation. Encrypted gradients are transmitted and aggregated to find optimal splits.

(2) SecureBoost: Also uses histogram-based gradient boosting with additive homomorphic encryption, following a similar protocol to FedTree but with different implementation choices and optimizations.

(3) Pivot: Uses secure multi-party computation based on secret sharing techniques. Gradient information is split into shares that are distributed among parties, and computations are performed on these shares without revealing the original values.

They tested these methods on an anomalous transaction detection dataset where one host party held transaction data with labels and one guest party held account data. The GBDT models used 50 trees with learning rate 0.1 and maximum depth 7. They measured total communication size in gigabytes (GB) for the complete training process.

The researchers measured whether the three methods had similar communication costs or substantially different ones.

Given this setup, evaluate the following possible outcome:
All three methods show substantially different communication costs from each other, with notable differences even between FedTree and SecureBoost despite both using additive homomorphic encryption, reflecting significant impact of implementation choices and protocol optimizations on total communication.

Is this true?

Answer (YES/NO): NO